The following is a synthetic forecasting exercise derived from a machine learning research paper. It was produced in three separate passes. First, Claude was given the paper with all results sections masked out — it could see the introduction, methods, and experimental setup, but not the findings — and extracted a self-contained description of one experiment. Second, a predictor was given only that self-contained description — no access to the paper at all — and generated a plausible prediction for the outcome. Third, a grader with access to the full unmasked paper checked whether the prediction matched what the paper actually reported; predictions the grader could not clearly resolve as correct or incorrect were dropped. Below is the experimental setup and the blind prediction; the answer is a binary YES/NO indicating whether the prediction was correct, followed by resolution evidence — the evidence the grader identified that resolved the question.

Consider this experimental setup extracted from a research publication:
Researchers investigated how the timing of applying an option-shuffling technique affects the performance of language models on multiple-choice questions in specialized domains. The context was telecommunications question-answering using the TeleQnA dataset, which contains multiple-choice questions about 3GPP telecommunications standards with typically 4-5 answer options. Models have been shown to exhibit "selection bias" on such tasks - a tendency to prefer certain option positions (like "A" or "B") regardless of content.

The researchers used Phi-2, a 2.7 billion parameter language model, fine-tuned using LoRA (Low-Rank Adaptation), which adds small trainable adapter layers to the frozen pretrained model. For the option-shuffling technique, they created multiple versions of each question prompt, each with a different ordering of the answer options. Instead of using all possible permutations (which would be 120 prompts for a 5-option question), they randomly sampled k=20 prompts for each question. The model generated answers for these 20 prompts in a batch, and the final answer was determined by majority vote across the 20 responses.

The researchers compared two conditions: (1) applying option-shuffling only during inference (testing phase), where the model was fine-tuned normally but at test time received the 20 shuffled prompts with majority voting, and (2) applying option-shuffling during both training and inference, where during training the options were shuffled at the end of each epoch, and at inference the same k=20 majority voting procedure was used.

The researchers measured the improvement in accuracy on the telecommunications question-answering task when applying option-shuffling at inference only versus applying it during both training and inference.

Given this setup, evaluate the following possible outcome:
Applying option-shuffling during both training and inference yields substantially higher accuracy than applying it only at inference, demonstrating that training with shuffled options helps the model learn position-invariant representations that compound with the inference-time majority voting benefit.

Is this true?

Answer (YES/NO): YES